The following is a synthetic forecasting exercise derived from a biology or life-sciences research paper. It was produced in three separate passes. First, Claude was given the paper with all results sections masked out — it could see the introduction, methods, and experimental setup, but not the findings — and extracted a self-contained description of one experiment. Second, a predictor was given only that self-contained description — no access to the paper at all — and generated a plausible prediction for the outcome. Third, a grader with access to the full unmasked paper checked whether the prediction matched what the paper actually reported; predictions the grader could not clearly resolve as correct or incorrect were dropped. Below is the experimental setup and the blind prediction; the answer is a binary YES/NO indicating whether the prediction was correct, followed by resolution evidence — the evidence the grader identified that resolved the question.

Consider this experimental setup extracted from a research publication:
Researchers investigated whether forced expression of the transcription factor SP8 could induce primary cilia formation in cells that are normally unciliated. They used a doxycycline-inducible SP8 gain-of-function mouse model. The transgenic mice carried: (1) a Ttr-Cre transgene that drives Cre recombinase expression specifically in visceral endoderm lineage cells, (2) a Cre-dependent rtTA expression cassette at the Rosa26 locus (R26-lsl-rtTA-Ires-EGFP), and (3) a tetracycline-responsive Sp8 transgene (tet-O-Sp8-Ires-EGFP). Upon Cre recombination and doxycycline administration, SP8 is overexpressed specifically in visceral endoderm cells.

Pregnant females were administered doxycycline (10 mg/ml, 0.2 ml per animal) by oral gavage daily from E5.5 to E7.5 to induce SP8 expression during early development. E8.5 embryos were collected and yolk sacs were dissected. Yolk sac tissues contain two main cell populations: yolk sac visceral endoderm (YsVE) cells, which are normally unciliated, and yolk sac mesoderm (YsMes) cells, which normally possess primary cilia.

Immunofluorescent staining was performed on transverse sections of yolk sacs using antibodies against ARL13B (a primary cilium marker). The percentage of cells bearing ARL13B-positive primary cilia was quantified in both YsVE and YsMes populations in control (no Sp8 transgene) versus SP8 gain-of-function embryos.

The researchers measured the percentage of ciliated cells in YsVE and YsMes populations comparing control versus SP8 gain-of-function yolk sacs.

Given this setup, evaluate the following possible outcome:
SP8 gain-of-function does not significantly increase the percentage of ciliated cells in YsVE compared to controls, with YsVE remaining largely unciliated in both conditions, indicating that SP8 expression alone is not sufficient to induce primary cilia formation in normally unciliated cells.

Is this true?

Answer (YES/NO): NO